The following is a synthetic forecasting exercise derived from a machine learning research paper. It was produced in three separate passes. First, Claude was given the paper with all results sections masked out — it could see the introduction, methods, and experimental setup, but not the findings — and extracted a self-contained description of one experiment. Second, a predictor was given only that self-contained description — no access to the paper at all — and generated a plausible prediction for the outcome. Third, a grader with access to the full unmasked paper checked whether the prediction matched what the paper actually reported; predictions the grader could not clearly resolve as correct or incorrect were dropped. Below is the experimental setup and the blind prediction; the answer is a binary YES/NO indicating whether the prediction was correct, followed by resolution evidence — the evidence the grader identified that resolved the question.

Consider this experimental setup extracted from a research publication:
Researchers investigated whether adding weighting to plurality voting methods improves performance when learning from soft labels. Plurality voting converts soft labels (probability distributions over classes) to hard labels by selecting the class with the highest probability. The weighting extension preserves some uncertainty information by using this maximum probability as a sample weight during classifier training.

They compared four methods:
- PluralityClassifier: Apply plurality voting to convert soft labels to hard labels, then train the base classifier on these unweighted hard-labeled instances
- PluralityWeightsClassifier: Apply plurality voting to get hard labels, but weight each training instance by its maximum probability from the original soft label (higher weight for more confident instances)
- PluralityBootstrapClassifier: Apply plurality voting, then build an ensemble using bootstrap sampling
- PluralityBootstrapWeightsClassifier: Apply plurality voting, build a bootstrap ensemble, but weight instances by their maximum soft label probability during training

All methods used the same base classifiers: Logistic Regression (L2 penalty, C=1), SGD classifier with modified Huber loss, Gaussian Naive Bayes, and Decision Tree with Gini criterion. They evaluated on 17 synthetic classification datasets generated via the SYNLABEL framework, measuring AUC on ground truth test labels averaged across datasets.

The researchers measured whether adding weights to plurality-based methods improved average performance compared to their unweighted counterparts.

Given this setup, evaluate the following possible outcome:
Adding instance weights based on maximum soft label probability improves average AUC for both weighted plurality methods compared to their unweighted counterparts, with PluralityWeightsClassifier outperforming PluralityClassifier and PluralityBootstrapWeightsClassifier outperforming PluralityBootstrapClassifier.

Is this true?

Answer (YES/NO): NO